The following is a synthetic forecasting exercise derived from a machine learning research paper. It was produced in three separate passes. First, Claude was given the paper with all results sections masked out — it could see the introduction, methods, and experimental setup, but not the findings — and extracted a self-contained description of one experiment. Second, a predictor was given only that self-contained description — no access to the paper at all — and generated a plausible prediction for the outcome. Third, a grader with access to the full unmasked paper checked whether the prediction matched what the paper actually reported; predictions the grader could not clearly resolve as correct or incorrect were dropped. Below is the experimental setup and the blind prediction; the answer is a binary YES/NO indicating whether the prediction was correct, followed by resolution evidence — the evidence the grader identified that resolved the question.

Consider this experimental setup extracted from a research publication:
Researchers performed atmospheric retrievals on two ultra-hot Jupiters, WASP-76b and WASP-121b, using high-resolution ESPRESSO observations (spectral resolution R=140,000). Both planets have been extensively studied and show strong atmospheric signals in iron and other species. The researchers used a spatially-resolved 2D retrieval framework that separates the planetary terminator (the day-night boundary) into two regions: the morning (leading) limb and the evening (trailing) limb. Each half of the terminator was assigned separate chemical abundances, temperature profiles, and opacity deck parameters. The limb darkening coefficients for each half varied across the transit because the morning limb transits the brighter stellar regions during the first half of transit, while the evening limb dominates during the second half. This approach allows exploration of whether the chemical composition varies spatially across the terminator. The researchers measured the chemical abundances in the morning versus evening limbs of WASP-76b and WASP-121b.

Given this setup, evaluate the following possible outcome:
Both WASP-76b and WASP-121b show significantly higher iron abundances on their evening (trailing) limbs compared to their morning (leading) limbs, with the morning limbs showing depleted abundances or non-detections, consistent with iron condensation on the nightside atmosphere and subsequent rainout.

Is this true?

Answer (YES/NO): NO